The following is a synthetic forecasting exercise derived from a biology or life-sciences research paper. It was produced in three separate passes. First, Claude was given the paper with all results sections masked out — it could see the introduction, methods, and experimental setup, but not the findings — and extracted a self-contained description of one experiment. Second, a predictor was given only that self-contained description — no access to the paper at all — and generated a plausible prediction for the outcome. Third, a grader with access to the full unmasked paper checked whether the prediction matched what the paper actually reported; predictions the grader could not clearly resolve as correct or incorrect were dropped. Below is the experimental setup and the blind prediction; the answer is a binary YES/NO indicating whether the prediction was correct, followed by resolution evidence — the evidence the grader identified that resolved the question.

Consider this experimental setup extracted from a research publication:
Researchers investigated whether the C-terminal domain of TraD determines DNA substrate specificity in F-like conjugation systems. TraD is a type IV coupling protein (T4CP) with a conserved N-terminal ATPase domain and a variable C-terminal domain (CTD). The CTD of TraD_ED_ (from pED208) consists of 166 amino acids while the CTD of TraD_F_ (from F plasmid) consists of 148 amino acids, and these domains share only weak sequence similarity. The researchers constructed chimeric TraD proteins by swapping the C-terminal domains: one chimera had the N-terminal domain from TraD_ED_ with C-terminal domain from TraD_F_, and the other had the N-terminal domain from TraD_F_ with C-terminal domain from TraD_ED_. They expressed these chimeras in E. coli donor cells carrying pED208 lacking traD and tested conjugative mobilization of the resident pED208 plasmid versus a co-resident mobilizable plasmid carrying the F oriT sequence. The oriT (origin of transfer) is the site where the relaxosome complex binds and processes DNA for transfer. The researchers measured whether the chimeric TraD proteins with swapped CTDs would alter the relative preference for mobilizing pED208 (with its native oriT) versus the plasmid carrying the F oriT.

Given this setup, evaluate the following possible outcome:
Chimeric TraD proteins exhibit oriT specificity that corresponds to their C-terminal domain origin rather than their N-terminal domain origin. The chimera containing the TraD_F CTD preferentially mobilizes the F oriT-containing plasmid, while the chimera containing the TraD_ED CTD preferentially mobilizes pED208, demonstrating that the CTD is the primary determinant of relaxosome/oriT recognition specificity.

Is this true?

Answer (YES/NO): NO